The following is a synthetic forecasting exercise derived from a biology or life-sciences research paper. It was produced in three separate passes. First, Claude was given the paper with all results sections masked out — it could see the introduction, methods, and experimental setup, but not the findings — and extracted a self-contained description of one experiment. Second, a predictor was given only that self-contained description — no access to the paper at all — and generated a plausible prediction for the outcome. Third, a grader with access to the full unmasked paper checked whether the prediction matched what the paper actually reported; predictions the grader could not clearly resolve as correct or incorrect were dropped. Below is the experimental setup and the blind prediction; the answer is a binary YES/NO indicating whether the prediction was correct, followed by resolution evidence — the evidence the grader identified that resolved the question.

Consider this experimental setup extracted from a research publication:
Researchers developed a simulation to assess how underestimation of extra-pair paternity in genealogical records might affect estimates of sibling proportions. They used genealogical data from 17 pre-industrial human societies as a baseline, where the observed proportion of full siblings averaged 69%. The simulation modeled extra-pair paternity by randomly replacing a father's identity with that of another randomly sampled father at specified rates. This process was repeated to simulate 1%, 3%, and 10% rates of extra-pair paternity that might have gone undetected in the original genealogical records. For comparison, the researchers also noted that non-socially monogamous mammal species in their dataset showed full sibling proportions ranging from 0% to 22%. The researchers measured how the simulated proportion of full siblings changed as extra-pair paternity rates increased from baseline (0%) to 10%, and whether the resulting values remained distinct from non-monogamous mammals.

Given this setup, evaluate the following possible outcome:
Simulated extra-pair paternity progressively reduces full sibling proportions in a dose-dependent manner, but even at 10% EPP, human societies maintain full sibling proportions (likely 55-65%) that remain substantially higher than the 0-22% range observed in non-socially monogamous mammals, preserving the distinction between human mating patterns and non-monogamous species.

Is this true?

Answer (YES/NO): NO